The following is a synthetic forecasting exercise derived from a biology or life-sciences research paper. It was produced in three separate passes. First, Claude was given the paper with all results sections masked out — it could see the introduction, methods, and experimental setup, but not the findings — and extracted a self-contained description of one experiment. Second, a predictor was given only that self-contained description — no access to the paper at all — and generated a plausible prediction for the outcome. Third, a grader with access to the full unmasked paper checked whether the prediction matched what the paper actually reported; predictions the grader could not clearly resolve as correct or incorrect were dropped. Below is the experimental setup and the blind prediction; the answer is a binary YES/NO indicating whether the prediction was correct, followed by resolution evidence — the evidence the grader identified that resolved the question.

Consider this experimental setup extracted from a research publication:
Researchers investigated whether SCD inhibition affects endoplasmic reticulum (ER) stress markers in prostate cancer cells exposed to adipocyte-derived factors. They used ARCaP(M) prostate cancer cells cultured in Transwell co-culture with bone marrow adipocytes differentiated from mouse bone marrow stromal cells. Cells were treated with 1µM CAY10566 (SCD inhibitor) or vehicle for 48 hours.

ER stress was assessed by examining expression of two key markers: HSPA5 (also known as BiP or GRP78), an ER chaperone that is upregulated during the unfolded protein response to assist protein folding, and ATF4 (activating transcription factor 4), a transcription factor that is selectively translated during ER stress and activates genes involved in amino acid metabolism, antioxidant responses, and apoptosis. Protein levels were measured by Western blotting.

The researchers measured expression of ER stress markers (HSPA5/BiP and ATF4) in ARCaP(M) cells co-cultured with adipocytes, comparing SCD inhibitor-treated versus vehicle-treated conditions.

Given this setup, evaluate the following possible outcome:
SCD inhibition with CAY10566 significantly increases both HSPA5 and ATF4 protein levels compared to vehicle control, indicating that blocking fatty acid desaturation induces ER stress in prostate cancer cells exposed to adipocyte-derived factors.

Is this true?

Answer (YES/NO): NO